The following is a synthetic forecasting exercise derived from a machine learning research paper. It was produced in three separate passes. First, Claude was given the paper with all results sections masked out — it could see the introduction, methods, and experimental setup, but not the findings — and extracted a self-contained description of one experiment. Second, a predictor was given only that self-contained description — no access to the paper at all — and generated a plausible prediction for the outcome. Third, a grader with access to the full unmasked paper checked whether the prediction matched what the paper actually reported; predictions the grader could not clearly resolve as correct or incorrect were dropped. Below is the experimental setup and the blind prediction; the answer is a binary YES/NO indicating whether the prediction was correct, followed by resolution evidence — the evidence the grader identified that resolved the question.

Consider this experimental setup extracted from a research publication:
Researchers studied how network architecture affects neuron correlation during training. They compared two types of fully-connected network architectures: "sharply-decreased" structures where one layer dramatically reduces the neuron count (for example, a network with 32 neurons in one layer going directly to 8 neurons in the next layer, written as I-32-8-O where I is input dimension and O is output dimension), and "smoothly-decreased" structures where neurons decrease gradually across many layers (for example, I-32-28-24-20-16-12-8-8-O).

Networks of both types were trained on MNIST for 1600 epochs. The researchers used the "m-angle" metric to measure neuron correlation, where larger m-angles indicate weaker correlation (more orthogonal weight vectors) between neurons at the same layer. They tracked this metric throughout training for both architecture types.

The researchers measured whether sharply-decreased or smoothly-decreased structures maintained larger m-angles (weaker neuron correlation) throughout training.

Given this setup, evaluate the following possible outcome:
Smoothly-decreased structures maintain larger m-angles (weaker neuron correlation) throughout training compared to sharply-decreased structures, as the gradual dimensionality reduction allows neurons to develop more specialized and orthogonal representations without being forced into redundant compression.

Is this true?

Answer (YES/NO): NO